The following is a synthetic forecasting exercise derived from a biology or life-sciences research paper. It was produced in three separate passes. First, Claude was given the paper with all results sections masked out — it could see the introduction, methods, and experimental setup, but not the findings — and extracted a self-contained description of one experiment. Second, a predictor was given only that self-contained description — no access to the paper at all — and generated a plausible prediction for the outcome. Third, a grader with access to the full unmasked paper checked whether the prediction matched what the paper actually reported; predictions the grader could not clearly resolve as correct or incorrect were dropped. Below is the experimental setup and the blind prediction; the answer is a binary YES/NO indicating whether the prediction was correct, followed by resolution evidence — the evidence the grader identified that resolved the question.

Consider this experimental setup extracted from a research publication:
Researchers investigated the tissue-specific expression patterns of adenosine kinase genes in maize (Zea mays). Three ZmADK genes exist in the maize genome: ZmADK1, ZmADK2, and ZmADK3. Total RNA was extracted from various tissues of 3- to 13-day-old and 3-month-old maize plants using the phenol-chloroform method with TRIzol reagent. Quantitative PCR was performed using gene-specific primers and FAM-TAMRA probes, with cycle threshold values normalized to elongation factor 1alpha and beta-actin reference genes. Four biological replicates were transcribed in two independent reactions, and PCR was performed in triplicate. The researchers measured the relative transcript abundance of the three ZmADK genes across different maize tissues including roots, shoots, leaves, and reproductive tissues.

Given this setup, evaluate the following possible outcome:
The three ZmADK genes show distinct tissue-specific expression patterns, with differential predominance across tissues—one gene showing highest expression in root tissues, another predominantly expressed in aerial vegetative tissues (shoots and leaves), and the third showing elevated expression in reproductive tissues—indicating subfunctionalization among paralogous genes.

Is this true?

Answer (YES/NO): NO